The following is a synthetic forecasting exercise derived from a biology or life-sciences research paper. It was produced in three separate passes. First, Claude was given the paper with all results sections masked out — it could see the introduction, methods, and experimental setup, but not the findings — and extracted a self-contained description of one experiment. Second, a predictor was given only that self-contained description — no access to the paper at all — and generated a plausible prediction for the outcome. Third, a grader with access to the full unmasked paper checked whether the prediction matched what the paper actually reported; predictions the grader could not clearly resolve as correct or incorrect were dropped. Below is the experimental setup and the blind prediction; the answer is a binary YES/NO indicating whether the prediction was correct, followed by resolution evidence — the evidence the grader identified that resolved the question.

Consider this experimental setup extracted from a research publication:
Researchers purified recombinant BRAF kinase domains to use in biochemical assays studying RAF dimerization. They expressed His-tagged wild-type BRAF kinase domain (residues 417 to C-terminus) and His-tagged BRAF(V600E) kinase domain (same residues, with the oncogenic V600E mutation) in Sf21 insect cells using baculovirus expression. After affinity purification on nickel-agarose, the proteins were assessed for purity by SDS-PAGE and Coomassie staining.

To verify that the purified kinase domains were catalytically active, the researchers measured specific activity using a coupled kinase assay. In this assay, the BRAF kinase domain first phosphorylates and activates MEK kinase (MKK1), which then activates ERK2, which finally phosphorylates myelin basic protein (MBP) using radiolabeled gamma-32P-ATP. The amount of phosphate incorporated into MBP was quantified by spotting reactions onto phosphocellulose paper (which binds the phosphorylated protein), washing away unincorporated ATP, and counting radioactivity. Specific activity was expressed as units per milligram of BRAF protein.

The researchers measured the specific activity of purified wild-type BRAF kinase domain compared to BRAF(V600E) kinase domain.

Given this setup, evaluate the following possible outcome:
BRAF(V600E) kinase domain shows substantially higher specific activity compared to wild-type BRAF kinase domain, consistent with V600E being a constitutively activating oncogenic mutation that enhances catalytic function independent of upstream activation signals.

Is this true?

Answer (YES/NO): YES